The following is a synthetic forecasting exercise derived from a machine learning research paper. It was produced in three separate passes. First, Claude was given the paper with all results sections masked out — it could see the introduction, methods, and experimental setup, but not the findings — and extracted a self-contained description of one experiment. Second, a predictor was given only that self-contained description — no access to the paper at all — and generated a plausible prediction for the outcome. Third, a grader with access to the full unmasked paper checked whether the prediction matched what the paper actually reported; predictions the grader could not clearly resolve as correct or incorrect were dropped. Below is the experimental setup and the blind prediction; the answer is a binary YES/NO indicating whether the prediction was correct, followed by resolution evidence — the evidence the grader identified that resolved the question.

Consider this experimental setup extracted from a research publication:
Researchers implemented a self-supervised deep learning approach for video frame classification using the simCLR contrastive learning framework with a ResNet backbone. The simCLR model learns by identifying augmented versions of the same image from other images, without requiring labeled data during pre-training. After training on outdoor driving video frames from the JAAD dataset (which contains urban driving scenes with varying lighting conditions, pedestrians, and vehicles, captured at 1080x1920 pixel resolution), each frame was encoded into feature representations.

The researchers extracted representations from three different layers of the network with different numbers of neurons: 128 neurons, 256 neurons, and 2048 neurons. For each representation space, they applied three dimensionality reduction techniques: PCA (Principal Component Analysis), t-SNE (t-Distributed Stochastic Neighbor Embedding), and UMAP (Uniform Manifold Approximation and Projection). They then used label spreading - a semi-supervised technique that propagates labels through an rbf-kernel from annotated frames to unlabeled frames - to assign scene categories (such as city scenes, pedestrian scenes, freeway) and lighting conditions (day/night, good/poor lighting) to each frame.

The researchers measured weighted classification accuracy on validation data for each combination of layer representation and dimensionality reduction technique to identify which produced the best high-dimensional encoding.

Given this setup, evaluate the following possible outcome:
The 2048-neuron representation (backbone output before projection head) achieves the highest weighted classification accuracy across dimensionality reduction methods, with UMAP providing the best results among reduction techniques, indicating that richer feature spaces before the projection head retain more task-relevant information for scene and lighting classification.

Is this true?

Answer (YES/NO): NO